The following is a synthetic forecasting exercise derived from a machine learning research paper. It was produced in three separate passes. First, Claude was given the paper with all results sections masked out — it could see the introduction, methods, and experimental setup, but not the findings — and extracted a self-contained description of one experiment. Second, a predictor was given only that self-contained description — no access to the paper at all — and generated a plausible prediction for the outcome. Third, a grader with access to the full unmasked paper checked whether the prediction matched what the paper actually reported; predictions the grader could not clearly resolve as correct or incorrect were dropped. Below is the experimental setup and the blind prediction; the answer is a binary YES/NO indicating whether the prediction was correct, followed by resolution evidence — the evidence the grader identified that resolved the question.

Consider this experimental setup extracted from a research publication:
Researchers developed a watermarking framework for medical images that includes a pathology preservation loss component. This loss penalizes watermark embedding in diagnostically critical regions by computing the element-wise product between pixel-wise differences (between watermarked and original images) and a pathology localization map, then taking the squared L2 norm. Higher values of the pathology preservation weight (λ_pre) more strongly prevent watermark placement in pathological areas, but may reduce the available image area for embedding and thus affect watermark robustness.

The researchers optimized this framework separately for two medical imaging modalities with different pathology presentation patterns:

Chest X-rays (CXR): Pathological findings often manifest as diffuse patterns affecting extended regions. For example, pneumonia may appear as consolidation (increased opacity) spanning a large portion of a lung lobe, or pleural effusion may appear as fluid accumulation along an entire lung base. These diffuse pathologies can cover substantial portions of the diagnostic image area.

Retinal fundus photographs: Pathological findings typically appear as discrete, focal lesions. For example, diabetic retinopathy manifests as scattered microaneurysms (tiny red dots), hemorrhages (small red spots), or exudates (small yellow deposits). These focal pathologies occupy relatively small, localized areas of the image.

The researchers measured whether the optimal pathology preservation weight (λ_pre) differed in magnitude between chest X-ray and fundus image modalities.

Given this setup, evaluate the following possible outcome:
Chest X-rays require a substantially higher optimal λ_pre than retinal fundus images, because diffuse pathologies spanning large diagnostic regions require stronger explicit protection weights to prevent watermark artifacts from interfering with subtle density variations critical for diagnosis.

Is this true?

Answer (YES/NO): NO